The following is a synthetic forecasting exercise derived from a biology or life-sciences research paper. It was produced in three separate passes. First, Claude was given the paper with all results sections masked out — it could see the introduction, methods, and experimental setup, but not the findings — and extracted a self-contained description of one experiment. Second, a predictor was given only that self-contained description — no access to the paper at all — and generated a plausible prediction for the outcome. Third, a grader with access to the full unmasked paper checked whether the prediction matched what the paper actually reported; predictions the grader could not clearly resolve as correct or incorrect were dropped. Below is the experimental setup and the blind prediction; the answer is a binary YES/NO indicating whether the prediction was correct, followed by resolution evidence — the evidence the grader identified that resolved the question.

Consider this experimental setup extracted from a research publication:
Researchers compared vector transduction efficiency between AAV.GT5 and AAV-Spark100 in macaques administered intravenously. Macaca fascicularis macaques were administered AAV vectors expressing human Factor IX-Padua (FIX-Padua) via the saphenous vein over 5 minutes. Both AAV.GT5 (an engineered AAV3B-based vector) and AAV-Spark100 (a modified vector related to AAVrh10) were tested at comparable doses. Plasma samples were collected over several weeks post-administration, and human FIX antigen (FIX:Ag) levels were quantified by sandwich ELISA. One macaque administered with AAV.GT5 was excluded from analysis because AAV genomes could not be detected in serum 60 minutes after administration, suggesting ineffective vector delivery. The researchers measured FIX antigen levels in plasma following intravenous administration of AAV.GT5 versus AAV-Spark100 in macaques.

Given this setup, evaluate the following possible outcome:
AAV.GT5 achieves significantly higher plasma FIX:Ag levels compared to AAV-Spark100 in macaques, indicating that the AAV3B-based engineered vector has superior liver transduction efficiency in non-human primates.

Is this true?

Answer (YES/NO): NO